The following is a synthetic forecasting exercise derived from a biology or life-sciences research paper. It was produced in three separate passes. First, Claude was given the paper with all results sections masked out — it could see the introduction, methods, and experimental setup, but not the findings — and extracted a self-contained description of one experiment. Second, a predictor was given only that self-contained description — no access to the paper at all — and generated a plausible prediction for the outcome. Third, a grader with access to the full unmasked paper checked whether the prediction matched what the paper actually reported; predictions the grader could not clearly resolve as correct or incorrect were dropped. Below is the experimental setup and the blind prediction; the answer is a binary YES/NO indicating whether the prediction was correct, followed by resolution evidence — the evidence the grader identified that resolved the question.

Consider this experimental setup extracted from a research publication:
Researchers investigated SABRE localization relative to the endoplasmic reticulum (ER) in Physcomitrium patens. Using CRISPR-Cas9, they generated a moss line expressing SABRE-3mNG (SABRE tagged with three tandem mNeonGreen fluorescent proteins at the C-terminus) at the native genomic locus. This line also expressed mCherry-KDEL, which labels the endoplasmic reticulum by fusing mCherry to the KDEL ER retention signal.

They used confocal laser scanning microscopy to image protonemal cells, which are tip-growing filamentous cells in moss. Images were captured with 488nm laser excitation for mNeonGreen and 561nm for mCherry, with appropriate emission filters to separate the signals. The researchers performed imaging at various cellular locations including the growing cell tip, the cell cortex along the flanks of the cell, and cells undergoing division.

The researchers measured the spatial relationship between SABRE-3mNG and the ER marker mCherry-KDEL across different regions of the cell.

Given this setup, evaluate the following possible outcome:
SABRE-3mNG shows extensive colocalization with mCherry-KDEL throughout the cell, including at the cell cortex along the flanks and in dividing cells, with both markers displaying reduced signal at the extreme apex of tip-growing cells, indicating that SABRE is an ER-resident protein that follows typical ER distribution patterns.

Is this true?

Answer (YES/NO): NO